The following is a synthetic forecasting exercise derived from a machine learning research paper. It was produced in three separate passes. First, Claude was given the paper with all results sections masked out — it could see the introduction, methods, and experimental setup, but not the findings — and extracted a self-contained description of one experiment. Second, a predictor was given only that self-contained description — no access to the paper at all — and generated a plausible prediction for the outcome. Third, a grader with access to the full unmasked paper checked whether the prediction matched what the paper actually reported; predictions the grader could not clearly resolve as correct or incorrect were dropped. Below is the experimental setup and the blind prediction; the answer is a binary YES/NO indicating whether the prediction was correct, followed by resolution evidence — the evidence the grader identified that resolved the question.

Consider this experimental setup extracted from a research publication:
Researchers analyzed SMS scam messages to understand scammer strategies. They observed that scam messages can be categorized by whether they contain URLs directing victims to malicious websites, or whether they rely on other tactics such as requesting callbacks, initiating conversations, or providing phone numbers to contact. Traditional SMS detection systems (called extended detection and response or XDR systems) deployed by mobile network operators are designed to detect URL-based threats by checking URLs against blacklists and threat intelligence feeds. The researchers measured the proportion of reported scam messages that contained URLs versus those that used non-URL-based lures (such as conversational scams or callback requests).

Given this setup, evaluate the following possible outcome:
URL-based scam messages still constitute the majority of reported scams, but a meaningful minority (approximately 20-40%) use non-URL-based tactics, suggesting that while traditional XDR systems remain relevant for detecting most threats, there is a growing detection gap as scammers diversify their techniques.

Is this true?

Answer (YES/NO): NO